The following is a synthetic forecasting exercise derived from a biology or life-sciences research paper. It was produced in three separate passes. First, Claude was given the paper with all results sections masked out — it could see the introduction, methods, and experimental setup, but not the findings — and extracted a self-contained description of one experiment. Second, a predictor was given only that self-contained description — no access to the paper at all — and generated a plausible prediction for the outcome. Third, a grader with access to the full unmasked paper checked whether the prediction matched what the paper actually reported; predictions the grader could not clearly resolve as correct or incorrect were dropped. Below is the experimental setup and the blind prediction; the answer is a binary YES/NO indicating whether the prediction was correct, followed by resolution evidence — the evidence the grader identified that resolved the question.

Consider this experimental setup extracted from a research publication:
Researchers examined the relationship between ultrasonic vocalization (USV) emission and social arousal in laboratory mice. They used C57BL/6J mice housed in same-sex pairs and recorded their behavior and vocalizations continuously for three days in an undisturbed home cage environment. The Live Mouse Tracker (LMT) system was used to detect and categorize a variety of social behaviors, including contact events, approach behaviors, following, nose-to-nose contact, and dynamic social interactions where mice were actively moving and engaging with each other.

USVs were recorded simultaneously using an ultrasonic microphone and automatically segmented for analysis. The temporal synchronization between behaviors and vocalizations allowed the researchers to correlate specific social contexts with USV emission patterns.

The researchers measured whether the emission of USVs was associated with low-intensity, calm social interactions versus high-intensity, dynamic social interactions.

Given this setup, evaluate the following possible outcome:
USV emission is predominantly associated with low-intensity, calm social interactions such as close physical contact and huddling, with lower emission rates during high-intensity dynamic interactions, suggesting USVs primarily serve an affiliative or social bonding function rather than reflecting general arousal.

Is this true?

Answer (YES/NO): NO